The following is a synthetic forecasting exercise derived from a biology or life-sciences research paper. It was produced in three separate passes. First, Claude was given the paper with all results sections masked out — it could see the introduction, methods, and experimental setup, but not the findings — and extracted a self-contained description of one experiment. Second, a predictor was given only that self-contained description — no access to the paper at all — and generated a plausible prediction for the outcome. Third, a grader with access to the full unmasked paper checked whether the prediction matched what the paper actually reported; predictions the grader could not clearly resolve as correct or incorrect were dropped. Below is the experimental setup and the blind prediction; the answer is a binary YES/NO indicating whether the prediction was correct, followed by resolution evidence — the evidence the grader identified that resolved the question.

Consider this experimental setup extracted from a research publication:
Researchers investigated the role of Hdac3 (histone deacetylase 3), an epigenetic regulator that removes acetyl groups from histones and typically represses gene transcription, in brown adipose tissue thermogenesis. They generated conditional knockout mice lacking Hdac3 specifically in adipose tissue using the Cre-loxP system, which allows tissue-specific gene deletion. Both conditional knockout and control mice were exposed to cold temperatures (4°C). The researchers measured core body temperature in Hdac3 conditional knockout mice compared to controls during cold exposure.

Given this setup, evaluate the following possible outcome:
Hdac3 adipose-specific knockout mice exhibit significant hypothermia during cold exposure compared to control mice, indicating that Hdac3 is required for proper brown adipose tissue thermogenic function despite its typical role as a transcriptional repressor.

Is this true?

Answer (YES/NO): YES